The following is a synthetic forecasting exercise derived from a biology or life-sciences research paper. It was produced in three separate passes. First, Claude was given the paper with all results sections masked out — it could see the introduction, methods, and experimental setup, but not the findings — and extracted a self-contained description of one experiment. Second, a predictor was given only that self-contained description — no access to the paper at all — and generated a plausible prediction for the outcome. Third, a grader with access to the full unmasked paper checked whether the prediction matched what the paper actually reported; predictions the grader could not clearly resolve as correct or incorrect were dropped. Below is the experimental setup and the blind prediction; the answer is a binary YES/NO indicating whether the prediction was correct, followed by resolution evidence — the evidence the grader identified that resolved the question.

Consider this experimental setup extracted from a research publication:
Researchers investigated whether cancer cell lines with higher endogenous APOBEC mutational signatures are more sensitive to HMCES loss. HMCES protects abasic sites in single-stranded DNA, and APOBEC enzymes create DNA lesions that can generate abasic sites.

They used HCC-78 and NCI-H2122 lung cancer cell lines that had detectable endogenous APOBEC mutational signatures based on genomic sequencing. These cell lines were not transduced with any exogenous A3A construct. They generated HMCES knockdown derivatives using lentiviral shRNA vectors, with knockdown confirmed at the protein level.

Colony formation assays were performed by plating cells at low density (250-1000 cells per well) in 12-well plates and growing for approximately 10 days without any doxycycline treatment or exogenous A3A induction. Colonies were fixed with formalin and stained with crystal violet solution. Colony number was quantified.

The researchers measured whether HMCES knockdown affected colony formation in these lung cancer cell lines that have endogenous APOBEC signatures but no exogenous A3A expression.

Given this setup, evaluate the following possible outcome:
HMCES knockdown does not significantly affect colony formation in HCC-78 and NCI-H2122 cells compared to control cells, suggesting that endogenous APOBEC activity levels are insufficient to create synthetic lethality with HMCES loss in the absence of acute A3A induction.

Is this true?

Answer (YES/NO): NO